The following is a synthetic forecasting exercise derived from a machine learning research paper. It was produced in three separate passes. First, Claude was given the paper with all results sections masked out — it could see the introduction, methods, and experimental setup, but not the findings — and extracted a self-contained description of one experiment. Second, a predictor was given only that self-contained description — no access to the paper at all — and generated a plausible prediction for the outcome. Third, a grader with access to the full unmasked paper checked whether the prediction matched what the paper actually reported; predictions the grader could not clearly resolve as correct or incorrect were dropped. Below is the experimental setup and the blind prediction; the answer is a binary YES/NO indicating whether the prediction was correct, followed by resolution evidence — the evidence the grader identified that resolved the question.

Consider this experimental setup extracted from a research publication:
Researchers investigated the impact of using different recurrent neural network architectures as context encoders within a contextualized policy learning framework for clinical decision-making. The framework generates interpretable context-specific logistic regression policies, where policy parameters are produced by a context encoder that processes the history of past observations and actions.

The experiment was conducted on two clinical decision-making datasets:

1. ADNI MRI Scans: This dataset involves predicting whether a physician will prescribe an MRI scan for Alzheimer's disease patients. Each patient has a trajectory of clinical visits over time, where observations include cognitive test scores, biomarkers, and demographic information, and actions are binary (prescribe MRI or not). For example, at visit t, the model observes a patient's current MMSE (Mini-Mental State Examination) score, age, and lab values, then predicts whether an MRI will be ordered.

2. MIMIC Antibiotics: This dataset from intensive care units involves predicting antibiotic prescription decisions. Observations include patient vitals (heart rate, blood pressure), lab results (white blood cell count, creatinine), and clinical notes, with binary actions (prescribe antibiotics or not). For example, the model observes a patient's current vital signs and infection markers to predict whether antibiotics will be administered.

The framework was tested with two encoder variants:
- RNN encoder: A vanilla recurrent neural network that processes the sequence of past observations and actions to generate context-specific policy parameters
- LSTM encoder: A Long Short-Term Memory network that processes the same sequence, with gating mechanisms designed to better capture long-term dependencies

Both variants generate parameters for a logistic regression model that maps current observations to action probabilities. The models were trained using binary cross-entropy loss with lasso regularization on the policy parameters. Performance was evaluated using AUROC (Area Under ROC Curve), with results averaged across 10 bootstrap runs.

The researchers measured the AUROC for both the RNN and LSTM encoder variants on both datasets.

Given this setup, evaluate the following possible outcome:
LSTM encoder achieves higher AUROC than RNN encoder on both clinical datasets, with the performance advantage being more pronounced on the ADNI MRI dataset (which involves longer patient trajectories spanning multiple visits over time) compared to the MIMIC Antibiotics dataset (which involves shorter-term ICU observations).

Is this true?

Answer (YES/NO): NO